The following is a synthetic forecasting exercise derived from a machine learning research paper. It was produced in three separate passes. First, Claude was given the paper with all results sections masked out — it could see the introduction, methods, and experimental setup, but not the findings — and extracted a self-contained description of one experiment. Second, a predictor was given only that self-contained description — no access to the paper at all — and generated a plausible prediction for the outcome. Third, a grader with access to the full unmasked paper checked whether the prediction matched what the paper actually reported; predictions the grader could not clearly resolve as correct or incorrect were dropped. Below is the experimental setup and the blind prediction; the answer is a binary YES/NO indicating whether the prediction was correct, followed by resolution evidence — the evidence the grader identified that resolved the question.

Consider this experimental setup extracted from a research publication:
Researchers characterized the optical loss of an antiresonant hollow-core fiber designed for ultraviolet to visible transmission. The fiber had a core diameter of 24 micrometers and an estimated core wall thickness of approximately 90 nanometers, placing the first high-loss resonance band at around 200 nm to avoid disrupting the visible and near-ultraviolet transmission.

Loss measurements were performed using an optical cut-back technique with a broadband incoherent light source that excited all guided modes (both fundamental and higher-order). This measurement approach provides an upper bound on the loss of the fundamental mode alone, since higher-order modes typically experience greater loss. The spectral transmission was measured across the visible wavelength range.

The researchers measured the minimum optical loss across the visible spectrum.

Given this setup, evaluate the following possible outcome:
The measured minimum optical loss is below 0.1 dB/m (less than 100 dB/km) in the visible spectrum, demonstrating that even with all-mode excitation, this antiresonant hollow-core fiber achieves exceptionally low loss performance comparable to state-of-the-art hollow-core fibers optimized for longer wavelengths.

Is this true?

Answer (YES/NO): NO